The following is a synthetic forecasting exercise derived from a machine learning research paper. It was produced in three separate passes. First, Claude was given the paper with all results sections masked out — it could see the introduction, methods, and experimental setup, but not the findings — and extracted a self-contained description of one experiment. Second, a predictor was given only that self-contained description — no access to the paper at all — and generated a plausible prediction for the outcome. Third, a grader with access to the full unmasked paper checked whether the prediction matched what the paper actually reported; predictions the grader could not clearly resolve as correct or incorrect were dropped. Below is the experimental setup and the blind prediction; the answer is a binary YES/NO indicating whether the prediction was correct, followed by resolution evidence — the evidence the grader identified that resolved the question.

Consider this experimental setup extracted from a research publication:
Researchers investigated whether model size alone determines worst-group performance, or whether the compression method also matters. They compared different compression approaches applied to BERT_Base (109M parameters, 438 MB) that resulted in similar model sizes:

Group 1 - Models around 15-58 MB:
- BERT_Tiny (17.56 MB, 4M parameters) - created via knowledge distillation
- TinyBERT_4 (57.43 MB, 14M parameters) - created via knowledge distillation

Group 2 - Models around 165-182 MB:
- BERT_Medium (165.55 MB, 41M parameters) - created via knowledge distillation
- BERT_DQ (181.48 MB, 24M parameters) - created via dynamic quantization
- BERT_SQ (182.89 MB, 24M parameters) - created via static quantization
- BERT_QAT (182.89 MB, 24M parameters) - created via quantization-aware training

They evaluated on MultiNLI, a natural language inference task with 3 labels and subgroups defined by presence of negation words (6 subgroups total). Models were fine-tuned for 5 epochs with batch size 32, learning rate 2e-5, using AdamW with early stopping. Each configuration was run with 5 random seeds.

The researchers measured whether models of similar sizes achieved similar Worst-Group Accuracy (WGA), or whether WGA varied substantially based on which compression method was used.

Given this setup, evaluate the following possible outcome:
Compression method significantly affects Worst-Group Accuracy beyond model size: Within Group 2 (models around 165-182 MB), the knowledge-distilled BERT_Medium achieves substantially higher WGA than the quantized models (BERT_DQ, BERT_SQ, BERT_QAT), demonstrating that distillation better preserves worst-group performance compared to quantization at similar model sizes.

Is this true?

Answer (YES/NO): NO